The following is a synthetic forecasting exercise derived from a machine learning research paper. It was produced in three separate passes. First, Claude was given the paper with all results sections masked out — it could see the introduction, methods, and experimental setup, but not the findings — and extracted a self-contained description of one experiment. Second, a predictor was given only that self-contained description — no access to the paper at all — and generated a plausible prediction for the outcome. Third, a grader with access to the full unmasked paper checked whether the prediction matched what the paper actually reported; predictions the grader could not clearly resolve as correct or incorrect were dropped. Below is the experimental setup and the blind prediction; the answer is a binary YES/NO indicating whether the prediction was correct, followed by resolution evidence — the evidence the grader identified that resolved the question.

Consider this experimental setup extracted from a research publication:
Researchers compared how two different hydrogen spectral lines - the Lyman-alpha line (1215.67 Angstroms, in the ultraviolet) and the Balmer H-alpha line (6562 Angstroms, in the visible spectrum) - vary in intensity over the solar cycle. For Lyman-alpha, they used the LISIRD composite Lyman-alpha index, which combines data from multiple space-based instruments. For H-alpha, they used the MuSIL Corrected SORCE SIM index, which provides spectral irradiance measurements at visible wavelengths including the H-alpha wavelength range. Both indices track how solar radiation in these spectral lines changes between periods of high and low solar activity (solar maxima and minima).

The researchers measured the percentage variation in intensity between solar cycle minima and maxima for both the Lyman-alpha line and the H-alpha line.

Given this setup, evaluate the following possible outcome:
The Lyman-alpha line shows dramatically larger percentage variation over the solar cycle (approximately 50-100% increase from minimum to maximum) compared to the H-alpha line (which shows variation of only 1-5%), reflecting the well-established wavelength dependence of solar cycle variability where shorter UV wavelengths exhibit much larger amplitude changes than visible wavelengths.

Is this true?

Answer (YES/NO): NO